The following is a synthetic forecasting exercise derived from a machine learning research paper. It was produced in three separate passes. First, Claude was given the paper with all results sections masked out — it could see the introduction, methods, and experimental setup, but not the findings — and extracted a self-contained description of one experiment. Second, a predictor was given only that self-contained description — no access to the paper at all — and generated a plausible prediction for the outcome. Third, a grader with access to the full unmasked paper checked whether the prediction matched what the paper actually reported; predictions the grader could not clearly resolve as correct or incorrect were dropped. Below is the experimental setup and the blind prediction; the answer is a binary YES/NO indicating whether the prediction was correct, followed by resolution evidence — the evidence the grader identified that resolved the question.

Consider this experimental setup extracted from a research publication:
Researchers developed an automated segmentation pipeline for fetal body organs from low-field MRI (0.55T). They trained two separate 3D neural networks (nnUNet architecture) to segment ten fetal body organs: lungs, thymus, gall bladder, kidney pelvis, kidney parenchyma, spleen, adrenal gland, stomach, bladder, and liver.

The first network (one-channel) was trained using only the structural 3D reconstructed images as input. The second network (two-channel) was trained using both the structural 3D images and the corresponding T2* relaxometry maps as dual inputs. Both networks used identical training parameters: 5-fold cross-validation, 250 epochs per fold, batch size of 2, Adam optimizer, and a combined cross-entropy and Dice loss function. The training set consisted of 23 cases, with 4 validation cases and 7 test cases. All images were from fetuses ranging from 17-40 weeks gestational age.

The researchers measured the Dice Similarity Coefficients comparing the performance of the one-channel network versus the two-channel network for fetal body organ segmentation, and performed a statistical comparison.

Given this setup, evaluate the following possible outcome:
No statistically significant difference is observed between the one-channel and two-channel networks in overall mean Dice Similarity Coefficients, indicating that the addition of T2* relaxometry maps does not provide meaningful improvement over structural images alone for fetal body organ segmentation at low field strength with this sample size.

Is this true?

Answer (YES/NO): YES